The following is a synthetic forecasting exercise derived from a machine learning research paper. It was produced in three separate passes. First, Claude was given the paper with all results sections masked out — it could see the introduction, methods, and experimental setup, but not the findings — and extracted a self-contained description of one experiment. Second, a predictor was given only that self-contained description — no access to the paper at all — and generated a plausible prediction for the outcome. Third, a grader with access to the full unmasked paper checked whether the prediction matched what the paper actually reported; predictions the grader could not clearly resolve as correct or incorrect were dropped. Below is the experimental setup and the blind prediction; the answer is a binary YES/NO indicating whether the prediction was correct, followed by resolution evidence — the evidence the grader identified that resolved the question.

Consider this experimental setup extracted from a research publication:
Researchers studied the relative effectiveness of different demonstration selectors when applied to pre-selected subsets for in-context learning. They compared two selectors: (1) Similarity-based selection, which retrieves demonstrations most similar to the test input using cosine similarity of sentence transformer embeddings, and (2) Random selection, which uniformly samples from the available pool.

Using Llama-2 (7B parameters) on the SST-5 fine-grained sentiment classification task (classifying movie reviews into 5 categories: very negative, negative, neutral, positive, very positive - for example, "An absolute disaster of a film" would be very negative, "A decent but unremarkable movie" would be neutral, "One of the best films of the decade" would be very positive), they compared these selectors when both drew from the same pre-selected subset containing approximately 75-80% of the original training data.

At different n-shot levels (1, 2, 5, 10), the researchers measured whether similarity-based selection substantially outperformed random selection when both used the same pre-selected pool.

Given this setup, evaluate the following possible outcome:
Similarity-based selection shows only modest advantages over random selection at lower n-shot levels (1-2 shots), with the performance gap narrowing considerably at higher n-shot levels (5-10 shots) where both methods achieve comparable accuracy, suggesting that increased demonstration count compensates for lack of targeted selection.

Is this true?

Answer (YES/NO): NO